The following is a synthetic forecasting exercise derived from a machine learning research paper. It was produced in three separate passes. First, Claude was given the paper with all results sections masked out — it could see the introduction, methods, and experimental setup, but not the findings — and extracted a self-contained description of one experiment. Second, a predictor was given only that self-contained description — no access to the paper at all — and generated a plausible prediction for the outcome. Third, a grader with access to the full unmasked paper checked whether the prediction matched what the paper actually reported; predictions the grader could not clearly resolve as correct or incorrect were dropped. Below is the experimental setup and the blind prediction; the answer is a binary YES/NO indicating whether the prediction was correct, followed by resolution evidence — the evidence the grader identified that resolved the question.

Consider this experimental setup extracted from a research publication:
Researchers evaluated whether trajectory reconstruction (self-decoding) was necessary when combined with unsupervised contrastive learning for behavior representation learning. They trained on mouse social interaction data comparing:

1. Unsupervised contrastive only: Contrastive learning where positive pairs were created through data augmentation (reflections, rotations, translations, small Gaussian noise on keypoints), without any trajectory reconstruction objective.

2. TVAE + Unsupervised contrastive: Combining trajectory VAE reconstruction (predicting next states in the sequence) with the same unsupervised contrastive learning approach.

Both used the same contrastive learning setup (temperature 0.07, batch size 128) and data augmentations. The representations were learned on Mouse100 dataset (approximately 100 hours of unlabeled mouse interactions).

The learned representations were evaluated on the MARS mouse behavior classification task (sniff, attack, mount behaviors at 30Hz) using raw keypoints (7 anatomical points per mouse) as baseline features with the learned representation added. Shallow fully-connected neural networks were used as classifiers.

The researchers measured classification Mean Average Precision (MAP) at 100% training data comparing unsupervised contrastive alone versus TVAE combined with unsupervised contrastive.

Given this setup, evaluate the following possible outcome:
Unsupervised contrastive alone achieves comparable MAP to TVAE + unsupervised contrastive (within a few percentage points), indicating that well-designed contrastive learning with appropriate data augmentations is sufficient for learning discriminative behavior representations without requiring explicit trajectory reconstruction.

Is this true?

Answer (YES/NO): NO